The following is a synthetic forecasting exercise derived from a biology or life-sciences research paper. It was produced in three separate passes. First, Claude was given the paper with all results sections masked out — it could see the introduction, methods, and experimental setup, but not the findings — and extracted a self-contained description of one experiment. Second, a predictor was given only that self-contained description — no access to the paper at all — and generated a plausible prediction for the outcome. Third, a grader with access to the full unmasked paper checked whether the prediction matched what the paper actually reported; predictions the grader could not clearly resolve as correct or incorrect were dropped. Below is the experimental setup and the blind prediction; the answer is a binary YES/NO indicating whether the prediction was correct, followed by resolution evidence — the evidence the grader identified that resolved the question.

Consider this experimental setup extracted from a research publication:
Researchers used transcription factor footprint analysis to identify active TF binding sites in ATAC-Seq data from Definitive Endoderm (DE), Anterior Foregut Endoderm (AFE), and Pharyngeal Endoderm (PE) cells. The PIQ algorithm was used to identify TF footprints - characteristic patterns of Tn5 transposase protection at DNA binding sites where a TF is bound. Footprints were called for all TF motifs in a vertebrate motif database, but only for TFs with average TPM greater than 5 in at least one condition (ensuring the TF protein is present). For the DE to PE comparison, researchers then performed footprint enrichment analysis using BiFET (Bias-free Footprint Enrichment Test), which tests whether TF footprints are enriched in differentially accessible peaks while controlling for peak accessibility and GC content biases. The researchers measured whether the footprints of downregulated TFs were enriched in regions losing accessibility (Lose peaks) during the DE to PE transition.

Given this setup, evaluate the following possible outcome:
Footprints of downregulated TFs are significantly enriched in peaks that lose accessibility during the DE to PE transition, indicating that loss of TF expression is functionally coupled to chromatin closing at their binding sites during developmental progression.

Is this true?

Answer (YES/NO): YES